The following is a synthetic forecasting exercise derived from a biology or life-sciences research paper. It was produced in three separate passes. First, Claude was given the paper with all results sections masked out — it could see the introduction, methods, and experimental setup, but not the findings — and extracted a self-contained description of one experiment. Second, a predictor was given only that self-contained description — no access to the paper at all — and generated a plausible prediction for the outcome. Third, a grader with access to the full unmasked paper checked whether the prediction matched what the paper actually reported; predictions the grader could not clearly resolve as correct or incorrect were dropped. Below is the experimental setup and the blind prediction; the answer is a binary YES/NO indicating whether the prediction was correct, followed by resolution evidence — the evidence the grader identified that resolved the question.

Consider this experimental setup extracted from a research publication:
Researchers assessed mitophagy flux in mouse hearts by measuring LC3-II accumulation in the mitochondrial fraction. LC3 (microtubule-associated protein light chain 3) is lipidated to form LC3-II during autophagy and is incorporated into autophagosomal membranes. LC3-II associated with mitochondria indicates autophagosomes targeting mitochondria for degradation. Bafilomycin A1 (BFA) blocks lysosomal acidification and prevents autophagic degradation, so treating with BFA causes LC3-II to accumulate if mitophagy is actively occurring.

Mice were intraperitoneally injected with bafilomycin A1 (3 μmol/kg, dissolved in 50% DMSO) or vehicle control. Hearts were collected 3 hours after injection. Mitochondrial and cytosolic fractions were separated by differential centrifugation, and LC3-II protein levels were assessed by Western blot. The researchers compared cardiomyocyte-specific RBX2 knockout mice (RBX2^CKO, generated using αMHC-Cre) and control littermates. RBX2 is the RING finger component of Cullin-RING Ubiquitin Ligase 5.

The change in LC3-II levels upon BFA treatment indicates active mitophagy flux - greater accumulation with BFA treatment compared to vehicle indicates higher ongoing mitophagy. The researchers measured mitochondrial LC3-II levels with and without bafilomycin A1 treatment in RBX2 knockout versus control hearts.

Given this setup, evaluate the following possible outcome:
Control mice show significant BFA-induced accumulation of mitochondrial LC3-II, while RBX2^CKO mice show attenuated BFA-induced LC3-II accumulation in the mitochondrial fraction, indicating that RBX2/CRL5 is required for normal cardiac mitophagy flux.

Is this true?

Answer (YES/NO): YES